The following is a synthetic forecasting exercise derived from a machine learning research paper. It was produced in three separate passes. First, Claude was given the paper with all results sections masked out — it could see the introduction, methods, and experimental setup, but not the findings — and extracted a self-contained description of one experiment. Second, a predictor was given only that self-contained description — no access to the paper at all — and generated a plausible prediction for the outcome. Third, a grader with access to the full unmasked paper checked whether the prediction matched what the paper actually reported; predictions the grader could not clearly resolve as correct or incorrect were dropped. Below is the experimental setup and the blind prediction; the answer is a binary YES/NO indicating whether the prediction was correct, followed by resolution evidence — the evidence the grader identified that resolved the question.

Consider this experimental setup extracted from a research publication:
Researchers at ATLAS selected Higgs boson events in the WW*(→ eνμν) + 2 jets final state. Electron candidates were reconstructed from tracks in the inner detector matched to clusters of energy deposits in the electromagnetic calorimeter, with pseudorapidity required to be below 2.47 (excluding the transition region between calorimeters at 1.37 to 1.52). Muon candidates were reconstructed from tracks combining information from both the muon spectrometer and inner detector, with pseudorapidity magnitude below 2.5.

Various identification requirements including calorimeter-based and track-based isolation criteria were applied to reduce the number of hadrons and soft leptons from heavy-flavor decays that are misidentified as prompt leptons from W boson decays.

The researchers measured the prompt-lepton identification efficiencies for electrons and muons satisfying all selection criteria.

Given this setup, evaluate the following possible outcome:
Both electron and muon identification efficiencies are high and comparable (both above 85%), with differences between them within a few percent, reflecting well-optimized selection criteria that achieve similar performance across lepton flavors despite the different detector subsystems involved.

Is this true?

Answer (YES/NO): NO